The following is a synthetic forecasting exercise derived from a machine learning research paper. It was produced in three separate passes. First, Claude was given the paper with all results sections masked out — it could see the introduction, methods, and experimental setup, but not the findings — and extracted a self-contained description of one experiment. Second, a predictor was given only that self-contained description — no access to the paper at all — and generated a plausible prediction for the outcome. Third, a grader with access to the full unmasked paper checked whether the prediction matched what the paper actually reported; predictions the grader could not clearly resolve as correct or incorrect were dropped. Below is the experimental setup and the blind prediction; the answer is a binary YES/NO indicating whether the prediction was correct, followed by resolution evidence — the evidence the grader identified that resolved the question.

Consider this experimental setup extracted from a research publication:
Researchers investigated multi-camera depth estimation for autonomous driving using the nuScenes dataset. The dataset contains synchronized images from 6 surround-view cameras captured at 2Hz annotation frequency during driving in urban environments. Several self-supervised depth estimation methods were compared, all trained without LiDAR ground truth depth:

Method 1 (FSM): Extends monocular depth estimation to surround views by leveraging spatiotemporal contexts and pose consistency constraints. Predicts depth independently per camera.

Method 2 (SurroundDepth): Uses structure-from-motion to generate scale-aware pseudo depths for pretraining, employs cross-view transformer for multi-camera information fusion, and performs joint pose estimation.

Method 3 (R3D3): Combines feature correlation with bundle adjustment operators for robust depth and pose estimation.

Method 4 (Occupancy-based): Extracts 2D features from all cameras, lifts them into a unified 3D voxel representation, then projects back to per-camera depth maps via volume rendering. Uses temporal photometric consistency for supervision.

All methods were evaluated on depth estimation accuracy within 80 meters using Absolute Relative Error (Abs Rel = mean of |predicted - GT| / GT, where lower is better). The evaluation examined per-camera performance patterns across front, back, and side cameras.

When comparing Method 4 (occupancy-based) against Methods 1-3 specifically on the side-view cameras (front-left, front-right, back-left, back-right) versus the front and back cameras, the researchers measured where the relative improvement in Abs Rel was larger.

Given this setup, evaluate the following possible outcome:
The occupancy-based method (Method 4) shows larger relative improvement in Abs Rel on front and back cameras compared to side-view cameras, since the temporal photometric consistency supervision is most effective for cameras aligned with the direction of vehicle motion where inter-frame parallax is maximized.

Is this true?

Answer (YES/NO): NO